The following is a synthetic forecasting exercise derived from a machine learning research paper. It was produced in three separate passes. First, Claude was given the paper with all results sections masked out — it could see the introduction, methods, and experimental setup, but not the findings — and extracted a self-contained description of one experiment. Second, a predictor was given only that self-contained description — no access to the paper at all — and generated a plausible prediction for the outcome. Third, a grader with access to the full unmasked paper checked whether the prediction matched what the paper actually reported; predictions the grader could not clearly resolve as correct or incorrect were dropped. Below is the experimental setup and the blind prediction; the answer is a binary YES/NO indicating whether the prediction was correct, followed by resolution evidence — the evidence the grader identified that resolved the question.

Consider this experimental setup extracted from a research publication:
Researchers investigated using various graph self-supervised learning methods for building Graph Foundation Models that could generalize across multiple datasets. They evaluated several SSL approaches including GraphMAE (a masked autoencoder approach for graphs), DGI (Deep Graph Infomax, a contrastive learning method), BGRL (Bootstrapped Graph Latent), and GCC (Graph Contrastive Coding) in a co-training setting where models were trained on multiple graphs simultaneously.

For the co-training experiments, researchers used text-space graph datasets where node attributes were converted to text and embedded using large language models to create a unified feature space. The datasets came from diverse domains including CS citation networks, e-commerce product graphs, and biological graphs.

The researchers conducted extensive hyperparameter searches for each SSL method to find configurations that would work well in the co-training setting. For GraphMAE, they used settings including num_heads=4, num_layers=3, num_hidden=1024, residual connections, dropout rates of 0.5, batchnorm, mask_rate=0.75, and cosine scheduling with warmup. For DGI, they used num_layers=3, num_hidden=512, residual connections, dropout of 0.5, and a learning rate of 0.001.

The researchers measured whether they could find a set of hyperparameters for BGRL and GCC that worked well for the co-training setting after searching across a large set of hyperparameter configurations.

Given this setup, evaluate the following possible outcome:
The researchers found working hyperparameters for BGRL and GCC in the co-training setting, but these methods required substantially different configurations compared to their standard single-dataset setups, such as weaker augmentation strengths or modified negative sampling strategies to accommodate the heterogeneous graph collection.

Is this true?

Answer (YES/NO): NO